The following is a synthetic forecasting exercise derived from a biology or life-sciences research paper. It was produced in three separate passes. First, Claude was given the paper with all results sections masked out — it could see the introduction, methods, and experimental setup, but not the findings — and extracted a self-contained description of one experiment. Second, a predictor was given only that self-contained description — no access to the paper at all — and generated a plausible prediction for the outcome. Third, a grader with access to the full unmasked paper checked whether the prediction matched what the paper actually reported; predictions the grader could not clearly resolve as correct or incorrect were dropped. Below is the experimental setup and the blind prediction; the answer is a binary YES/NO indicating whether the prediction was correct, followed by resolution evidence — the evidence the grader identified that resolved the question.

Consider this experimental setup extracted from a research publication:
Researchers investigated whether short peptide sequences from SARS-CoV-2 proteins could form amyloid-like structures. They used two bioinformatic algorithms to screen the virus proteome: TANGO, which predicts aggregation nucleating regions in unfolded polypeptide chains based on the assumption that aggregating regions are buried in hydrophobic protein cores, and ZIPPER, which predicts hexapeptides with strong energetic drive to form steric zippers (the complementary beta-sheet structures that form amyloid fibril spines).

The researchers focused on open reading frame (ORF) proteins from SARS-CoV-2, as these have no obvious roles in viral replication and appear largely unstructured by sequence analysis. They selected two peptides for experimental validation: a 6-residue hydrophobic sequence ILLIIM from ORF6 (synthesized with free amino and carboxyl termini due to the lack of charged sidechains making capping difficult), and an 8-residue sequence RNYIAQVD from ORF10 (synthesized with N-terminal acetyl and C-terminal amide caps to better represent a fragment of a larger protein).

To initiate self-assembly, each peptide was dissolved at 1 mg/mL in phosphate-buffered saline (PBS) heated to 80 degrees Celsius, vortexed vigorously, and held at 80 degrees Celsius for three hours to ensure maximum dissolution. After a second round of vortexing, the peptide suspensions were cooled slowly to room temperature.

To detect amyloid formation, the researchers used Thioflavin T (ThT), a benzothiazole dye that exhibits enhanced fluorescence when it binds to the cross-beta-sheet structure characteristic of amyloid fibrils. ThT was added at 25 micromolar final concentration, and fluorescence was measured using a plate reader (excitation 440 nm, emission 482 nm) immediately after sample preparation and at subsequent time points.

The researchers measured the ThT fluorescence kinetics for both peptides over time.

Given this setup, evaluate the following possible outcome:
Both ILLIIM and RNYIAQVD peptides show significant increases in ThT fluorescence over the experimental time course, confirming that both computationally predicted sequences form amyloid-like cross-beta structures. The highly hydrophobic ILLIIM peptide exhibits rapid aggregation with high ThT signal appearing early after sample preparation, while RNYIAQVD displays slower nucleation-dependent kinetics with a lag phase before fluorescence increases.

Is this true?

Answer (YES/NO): NO